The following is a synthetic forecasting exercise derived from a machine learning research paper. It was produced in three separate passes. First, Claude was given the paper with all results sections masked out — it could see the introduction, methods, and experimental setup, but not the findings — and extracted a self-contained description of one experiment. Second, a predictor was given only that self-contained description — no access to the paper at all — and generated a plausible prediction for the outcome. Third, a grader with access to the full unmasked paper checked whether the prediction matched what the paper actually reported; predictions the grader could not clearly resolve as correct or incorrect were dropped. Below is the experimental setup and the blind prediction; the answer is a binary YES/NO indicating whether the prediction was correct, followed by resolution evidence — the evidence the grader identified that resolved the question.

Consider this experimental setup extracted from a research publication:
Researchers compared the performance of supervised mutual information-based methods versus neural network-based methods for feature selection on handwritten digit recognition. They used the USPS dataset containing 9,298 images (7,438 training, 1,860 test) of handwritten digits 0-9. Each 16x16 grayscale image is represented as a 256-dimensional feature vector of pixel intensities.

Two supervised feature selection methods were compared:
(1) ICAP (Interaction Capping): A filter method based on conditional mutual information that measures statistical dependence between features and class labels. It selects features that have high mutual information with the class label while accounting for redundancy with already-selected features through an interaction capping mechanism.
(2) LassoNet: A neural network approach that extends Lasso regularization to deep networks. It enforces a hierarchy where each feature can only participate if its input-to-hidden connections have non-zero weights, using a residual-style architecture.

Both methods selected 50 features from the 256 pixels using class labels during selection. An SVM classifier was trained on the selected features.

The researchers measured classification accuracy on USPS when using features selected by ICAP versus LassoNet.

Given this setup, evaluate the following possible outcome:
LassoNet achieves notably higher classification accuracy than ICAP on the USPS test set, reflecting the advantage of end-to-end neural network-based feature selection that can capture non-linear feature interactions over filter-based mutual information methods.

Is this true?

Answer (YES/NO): NO